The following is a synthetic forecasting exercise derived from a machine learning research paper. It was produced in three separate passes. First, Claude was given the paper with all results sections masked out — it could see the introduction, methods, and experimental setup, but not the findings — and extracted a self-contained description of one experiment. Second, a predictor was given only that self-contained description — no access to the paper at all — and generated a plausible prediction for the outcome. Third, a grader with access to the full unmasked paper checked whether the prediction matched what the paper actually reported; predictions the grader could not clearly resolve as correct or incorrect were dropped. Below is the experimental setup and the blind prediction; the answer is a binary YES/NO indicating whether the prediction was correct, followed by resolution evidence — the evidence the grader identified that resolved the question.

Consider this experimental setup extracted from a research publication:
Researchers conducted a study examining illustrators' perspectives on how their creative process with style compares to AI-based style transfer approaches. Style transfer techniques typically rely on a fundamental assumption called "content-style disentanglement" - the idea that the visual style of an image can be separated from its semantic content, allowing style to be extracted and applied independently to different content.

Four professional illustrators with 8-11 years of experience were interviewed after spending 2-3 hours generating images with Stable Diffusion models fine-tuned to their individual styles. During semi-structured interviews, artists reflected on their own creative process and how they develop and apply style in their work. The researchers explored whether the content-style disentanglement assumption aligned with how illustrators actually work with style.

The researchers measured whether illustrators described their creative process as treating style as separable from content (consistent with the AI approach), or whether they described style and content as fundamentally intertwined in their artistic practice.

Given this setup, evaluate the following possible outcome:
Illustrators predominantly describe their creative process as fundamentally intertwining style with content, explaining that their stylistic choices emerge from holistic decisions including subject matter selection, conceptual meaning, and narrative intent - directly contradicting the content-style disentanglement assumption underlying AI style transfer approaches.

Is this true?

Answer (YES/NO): YES